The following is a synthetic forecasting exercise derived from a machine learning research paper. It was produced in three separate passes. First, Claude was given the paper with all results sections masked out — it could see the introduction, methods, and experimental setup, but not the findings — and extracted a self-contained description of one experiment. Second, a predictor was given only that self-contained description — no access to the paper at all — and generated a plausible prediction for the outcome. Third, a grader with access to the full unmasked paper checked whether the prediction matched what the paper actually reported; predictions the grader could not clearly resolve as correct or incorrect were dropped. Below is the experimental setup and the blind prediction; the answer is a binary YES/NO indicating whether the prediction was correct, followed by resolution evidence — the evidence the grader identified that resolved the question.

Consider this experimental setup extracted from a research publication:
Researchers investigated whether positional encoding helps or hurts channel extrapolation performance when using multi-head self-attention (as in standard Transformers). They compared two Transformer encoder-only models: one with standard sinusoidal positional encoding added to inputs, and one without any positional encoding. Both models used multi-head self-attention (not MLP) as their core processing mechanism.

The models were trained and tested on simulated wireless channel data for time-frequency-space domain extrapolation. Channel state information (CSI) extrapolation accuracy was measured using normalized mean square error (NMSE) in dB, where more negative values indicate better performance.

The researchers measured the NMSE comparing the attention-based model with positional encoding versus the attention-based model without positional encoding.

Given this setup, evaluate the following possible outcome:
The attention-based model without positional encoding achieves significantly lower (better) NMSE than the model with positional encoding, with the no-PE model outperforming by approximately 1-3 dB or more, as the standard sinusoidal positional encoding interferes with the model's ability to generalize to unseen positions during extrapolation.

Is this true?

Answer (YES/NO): NO